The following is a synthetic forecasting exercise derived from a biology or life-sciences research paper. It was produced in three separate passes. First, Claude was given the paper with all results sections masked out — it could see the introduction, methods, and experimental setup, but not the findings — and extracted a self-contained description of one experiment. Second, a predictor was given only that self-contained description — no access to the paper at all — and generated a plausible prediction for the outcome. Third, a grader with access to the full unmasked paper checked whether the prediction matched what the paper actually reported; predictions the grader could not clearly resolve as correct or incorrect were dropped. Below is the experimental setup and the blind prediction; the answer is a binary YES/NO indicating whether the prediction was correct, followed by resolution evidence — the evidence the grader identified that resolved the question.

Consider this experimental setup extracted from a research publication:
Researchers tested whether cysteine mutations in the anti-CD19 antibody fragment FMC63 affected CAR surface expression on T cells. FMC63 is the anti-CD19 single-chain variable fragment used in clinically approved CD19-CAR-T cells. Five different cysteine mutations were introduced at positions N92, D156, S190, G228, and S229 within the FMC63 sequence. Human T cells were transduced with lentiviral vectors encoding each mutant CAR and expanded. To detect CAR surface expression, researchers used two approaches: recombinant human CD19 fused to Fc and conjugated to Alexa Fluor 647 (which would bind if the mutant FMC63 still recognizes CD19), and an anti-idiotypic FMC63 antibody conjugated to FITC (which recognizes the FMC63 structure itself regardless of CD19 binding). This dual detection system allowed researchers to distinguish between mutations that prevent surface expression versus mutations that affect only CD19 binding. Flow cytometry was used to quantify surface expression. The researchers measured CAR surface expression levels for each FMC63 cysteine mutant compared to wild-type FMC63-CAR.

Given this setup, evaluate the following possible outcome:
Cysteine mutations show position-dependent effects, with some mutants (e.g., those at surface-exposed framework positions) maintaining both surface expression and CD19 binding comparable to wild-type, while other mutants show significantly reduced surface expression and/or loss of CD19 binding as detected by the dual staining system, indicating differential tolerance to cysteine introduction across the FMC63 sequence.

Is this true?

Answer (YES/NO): YES